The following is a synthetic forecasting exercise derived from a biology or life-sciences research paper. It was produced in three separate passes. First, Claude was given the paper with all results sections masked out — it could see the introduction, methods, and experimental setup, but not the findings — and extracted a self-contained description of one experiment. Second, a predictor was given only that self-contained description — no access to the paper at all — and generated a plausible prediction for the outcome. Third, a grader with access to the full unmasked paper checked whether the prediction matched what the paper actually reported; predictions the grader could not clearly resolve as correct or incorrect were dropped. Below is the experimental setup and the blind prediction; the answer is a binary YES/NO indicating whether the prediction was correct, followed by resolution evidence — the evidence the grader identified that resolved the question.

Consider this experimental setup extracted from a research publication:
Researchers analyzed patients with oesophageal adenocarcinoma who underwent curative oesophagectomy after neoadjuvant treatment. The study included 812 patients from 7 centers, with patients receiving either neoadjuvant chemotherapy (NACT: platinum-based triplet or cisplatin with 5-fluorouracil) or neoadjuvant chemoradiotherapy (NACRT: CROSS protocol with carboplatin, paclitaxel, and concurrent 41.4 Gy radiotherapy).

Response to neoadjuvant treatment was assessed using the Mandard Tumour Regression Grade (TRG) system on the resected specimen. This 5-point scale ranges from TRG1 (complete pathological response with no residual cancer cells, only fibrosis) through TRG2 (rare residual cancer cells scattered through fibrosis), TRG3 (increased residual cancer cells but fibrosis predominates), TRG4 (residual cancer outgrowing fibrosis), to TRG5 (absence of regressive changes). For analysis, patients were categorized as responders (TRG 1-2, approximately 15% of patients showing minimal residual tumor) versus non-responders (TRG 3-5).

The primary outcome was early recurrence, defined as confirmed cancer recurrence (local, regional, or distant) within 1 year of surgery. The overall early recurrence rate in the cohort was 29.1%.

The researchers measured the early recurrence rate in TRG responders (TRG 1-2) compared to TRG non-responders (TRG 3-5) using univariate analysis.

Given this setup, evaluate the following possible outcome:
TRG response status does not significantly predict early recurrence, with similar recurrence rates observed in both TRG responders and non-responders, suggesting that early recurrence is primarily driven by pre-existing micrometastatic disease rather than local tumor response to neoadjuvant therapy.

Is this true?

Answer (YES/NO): NO